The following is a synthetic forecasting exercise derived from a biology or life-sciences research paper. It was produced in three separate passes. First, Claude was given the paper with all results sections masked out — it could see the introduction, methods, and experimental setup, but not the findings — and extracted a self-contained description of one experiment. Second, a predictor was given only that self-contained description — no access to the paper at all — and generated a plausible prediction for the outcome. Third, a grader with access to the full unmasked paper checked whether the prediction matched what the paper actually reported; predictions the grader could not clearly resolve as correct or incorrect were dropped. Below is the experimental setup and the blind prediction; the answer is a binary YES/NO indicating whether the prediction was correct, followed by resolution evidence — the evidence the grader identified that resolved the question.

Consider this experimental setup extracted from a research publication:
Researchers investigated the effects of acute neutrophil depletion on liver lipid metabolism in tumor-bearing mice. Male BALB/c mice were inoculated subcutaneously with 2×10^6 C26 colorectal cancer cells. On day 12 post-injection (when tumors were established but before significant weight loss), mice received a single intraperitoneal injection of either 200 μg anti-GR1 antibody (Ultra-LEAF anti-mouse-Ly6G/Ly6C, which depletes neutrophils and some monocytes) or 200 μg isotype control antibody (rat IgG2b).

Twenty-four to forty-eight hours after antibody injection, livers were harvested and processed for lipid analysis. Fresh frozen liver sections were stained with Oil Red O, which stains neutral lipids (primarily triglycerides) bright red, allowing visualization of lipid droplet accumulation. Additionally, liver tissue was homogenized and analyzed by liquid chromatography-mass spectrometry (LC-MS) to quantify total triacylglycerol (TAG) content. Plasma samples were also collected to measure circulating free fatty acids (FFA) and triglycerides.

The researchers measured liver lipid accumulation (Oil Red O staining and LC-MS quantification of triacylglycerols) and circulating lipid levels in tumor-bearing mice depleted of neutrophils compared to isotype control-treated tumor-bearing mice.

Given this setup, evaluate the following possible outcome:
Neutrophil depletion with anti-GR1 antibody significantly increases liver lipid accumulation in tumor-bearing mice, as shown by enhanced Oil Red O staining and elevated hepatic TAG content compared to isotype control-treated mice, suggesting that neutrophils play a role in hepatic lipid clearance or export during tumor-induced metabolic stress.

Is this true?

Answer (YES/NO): NO